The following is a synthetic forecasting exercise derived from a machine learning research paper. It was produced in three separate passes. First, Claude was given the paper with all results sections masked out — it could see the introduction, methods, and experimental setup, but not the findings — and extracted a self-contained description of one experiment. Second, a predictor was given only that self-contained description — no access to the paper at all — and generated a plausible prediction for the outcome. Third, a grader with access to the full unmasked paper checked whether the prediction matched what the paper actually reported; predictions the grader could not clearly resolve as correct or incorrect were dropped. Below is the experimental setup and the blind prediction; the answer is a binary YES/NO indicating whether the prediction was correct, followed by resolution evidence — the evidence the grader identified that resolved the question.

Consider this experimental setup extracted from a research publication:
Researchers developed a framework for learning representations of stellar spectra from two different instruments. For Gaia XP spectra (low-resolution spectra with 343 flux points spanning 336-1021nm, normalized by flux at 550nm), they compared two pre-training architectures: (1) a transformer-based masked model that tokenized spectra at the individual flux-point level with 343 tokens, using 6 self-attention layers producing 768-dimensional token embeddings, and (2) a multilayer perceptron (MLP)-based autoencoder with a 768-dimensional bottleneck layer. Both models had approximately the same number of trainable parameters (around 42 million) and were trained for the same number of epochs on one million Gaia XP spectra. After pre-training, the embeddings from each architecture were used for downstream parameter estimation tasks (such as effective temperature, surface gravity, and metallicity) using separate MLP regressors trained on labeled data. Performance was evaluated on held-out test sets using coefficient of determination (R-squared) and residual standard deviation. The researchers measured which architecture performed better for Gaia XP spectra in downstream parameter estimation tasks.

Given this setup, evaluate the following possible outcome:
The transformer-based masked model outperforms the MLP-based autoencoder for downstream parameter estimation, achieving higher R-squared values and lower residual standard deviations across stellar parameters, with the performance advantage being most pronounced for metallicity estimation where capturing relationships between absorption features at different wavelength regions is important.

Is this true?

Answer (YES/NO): NO